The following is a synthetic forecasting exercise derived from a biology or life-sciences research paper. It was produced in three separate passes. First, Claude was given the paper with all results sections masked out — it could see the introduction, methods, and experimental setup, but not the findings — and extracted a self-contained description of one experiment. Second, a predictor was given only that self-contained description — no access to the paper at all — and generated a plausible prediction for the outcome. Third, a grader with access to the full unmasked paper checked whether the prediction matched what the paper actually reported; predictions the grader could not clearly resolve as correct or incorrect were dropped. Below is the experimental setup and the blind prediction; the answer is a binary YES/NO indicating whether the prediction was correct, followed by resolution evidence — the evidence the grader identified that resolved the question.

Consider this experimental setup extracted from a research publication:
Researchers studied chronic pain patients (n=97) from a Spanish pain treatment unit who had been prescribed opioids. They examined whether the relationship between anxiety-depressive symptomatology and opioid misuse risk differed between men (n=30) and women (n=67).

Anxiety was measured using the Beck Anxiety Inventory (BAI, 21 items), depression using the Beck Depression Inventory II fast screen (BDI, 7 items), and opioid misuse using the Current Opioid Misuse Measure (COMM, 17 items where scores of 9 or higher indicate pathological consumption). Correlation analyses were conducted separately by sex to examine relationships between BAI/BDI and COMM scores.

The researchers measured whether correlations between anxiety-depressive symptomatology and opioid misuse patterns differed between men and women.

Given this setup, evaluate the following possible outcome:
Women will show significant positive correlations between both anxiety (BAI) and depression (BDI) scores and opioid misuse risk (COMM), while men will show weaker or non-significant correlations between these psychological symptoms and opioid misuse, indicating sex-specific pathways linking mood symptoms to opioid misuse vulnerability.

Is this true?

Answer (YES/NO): NO